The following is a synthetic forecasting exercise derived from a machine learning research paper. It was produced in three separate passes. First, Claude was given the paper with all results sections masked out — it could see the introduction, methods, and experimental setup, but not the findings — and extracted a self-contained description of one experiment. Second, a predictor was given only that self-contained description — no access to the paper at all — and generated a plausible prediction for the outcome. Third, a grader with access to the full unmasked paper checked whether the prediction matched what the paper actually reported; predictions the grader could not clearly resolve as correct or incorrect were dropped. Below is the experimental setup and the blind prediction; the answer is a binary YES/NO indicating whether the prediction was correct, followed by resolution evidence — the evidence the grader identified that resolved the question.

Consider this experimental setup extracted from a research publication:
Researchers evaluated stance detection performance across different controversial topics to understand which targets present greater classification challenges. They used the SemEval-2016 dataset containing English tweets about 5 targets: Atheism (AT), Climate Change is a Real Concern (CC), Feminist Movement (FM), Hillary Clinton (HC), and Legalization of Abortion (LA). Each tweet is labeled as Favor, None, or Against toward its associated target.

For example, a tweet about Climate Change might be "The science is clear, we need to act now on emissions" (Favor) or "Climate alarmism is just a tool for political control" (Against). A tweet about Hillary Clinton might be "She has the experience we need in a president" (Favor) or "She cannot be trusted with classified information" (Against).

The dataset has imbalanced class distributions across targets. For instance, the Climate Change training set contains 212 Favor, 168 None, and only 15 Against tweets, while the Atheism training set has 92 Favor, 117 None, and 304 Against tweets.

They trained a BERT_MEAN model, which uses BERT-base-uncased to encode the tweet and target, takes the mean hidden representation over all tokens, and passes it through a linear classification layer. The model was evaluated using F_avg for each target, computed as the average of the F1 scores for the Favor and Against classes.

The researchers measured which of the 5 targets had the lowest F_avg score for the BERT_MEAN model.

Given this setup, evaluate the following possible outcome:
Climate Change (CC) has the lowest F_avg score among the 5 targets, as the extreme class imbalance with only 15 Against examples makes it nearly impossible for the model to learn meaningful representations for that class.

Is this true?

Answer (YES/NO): YES